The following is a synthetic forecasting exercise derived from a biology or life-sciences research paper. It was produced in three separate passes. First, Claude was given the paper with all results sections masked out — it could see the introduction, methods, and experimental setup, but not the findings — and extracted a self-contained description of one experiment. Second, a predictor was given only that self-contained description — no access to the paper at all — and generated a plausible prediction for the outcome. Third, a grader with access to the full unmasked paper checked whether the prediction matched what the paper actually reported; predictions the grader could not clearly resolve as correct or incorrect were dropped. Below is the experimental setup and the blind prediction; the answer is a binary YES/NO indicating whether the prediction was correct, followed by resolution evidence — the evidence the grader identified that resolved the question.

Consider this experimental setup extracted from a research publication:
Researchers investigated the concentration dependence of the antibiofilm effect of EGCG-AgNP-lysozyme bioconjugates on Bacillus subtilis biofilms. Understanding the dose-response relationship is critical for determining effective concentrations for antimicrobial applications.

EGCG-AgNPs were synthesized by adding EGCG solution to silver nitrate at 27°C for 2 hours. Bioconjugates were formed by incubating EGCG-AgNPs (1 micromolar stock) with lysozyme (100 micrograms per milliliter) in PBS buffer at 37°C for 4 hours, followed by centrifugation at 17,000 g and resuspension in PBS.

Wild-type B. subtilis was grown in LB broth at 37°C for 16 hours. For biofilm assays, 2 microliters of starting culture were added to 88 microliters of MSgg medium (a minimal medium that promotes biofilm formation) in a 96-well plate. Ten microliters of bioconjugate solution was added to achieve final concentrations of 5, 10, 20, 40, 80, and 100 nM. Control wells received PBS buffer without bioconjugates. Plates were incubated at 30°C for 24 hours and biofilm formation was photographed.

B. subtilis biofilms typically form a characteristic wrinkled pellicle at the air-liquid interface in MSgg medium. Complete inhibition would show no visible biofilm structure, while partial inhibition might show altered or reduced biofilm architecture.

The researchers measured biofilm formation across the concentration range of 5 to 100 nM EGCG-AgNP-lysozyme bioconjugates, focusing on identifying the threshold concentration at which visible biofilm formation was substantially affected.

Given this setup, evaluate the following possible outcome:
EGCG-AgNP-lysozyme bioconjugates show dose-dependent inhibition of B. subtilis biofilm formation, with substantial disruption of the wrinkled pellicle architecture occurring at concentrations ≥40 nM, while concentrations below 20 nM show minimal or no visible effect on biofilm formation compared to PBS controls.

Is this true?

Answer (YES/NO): NO